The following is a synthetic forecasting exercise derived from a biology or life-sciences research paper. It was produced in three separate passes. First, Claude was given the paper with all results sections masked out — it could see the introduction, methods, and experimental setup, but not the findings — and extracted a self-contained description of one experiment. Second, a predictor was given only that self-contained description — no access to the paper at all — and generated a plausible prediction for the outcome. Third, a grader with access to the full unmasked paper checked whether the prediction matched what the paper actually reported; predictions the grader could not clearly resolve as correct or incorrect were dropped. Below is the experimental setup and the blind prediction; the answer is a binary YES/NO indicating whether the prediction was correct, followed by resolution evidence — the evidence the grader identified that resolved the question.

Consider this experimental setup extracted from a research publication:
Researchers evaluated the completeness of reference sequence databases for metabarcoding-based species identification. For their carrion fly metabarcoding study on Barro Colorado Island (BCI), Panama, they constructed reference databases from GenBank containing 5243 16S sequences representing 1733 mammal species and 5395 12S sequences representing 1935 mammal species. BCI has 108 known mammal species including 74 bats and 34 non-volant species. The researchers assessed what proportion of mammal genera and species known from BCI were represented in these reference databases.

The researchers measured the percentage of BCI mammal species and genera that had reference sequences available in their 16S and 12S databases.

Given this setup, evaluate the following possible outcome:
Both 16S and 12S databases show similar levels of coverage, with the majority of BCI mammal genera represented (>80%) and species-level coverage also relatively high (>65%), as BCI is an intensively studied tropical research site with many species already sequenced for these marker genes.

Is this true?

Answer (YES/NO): NO